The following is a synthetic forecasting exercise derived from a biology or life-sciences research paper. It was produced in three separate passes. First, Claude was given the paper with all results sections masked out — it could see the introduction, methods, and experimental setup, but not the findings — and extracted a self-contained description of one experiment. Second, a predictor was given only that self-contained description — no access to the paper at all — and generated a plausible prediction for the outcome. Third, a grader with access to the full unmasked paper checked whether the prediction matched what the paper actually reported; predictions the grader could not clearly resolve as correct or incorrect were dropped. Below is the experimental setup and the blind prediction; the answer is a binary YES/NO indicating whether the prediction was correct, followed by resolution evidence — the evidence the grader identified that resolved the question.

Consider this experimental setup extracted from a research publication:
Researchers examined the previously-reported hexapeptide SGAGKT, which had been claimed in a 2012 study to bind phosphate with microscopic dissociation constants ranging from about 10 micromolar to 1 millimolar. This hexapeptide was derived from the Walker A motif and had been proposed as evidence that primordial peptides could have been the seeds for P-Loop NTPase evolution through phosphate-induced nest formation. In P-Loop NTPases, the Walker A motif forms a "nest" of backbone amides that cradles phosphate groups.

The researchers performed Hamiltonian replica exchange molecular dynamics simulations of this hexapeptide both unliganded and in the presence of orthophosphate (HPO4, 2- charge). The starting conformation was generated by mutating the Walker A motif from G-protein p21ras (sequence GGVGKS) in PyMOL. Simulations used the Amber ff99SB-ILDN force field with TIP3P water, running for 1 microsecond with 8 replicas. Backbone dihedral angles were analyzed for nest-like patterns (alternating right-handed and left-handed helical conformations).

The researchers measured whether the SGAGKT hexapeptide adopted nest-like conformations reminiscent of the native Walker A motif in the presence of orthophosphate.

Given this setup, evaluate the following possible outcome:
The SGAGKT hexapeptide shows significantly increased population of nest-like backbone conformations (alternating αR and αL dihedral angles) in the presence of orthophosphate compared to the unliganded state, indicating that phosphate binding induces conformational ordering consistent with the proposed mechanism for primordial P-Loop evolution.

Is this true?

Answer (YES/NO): NO